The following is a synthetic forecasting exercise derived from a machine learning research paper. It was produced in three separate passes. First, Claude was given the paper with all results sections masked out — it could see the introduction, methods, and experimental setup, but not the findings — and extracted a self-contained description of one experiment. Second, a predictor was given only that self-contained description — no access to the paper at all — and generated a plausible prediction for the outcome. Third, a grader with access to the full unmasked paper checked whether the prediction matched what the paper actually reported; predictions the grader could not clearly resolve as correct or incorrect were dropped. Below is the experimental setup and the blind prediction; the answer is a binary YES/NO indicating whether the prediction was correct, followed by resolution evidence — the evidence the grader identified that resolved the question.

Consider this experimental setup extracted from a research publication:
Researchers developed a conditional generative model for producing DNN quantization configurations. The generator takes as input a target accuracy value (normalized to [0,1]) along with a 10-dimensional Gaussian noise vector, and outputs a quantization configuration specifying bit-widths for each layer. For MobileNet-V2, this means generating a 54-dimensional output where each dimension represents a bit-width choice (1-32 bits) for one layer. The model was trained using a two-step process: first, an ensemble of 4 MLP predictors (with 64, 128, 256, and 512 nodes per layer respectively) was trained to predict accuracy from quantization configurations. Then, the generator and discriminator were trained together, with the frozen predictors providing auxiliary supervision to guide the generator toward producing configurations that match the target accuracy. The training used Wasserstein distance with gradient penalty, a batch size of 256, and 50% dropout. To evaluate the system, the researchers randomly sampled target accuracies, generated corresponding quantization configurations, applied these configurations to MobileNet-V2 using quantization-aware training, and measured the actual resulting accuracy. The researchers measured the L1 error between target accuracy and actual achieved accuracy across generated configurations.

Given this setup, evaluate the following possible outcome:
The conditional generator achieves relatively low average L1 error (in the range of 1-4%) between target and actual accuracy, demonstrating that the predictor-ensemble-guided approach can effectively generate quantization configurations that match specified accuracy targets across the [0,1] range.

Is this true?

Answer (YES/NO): YES